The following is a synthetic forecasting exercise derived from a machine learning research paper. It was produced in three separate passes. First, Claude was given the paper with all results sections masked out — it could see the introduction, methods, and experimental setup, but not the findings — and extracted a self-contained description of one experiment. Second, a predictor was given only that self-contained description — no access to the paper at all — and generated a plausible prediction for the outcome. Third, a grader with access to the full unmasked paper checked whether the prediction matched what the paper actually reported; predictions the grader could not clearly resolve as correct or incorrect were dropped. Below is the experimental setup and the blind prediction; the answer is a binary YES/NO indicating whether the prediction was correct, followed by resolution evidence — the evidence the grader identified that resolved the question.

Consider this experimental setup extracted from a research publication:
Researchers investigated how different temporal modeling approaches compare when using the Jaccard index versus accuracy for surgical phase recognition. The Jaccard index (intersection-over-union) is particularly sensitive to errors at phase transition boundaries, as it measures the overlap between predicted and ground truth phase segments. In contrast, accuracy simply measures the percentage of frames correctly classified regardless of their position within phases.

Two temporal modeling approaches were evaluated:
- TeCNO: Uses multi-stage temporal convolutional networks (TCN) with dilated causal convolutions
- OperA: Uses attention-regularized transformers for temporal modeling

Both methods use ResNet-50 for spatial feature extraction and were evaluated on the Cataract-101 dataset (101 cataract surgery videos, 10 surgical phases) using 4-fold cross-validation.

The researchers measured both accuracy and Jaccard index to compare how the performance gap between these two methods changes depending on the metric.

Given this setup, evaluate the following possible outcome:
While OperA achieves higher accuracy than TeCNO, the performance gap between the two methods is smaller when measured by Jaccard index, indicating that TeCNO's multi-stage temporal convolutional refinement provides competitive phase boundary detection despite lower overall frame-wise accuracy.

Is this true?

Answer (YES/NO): YES